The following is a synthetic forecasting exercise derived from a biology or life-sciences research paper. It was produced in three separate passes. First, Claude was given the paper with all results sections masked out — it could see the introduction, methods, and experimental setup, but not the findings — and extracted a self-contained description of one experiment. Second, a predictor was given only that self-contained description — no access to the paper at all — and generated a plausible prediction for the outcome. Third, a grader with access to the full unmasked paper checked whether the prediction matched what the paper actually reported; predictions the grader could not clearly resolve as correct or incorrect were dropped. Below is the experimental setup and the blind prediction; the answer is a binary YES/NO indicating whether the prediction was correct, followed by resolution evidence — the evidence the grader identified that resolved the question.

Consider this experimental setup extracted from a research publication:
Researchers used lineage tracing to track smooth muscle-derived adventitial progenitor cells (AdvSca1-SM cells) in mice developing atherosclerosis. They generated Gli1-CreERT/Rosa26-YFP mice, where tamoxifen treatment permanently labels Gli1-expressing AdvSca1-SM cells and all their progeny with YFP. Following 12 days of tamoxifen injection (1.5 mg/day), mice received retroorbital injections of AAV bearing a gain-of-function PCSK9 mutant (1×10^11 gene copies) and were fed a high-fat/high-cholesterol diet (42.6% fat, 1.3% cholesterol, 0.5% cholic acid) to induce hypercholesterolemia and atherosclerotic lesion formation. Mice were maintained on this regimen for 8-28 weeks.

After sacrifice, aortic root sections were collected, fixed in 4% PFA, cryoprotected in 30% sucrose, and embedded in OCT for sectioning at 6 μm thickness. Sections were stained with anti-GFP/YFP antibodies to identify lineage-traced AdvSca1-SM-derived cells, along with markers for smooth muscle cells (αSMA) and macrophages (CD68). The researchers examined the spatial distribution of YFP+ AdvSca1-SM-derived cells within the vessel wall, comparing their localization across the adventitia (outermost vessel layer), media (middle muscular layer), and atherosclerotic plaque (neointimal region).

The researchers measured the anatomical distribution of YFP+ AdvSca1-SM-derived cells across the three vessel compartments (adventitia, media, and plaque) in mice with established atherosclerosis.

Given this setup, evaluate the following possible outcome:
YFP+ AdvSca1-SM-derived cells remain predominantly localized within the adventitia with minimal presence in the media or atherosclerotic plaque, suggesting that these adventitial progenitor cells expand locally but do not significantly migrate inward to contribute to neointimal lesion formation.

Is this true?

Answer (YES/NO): NO